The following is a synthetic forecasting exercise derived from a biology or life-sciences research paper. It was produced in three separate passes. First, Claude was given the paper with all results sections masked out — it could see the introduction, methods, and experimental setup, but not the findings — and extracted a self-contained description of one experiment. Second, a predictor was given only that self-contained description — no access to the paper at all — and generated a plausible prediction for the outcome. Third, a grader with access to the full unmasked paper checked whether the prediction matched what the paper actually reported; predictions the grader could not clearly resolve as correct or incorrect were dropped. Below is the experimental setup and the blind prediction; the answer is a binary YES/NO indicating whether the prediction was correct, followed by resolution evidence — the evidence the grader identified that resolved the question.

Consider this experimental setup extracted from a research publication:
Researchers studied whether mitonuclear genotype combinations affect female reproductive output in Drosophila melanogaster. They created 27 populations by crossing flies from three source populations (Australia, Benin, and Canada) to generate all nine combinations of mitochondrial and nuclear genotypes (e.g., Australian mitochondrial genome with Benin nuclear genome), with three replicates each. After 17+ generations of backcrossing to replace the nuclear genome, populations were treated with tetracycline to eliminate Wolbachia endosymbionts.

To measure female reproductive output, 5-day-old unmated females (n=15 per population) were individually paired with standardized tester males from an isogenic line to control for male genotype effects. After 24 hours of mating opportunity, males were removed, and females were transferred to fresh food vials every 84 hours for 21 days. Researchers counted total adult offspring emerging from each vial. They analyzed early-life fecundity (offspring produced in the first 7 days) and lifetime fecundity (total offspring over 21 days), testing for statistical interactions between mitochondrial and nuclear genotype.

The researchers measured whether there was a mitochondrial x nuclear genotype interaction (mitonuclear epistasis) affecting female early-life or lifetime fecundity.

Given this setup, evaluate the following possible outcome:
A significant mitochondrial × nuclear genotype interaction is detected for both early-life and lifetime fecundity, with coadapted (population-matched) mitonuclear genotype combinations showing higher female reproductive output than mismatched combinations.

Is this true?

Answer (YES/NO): NO